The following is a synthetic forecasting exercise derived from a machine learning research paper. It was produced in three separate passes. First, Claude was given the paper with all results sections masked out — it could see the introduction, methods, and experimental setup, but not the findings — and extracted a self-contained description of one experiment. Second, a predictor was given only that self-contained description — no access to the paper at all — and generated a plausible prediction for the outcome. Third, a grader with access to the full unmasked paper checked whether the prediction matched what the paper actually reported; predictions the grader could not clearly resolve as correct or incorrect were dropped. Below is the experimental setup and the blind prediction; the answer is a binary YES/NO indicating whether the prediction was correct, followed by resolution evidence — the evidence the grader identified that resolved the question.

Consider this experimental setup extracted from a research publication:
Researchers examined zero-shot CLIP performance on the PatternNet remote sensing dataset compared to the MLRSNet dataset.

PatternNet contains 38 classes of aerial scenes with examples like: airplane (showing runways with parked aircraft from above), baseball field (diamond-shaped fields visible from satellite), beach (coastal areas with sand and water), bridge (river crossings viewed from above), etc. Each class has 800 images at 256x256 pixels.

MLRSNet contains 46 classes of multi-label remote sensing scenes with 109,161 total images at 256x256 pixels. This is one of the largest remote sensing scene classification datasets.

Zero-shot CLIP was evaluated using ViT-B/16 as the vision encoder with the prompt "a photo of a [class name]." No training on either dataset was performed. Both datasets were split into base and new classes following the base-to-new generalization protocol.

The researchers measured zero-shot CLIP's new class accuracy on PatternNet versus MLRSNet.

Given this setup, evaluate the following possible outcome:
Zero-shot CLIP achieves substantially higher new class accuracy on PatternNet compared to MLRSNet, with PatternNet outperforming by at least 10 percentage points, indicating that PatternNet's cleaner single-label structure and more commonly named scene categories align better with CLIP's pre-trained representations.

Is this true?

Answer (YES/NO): YES